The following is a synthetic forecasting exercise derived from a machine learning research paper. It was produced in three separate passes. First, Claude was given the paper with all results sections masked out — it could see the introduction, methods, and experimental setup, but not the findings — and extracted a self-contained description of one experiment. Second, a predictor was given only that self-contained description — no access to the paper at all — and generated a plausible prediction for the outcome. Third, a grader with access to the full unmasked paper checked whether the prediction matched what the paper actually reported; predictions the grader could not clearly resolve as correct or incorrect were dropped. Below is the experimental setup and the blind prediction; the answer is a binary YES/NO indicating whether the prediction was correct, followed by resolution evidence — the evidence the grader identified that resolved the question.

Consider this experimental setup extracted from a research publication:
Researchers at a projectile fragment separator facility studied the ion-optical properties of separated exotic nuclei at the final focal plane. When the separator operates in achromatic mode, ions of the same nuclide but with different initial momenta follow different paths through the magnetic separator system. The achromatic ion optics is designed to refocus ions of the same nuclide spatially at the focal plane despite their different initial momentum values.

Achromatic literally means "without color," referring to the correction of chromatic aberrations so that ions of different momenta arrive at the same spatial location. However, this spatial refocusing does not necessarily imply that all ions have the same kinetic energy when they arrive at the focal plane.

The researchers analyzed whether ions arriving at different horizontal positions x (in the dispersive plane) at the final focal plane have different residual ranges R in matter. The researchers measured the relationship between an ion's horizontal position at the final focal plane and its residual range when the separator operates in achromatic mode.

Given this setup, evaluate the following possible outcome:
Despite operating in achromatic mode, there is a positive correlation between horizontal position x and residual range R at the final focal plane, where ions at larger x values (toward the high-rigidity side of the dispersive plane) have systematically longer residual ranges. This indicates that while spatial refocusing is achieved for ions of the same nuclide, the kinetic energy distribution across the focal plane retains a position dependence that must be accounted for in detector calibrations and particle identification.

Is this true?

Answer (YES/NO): YES